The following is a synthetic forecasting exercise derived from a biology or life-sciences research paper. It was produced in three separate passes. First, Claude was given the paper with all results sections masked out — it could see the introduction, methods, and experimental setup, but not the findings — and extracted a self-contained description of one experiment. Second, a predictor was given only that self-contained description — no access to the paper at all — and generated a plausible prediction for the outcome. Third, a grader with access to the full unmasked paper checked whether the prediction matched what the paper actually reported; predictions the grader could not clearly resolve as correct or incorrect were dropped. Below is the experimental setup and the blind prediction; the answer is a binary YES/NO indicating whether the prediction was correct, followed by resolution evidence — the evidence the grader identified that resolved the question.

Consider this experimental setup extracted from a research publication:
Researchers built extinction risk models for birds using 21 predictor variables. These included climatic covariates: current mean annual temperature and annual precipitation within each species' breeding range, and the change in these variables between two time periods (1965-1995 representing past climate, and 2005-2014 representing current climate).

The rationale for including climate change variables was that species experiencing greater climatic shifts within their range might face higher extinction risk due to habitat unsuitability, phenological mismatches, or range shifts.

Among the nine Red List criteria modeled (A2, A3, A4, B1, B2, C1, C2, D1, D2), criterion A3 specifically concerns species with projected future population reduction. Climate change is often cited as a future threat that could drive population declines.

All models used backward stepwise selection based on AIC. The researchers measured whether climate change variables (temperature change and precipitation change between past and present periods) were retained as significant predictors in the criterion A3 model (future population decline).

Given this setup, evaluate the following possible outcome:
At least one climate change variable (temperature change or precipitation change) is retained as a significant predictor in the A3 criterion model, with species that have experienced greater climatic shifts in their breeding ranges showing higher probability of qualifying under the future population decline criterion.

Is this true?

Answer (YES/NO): YES